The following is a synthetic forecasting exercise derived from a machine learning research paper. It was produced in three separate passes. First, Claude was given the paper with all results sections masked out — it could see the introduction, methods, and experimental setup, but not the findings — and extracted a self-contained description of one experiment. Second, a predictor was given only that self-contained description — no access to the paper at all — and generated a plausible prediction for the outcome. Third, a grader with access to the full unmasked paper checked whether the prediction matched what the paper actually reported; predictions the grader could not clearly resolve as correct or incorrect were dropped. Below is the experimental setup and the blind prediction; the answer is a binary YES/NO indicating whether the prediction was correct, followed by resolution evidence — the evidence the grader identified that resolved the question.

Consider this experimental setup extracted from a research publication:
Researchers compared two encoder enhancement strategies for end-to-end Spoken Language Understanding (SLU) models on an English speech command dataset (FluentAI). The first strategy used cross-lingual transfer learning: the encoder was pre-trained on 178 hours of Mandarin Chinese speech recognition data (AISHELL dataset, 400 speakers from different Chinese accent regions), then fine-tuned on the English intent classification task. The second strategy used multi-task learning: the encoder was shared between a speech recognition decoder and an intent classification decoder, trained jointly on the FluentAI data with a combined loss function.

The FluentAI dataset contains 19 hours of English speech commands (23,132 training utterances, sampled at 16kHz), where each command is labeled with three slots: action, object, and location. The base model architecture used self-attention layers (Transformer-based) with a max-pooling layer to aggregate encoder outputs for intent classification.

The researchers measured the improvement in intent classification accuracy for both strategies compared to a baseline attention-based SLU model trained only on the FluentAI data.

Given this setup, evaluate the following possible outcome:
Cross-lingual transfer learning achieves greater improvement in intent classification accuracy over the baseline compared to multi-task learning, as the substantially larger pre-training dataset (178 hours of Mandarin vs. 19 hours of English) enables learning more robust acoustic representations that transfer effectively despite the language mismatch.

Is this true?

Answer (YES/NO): NO